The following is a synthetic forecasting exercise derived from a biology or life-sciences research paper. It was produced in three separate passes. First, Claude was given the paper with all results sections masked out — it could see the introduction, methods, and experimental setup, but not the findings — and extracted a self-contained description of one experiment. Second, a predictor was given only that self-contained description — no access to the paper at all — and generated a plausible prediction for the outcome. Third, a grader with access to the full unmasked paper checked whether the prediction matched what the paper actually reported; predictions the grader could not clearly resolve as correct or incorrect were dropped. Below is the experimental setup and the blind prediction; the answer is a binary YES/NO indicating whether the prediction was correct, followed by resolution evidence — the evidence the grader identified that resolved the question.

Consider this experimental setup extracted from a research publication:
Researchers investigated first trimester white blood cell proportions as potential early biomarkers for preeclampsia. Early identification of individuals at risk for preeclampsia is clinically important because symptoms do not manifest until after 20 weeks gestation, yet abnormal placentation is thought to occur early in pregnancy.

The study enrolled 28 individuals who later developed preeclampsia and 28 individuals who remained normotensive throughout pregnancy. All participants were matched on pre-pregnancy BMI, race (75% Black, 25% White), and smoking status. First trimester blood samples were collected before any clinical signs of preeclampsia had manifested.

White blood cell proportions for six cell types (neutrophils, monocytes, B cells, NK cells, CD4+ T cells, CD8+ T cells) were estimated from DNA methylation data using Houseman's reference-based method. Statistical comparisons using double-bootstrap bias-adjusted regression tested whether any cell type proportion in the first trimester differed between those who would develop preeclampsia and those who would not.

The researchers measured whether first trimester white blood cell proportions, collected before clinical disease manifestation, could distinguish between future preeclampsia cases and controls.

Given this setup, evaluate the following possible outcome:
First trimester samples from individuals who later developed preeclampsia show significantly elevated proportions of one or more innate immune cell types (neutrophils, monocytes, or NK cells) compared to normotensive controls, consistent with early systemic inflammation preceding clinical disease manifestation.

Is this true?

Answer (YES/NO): NO